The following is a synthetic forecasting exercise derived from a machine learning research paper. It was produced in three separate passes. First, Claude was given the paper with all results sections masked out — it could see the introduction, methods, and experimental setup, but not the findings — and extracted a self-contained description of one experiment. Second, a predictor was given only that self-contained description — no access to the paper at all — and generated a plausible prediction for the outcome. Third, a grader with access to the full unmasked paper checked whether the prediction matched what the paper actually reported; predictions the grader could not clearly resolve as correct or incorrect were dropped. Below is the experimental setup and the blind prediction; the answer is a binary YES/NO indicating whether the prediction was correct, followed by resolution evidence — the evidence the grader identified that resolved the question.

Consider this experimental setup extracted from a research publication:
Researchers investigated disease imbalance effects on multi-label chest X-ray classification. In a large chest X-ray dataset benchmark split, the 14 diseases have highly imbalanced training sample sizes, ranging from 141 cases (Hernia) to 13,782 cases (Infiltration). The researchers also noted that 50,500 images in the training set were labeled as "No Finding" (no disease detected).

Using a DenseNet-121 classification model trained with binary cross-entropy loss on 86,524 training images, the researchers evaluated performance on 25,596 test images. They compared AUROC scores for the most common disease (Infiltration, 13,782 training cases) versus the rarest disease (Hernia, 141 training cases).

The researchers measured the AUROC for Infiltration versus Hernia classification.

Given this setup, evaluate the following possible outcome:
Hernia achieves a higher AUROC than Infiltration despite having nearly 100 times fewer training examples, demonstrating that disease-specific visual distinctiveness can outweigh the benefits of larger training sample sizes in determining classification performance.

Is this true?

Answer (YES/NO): YES